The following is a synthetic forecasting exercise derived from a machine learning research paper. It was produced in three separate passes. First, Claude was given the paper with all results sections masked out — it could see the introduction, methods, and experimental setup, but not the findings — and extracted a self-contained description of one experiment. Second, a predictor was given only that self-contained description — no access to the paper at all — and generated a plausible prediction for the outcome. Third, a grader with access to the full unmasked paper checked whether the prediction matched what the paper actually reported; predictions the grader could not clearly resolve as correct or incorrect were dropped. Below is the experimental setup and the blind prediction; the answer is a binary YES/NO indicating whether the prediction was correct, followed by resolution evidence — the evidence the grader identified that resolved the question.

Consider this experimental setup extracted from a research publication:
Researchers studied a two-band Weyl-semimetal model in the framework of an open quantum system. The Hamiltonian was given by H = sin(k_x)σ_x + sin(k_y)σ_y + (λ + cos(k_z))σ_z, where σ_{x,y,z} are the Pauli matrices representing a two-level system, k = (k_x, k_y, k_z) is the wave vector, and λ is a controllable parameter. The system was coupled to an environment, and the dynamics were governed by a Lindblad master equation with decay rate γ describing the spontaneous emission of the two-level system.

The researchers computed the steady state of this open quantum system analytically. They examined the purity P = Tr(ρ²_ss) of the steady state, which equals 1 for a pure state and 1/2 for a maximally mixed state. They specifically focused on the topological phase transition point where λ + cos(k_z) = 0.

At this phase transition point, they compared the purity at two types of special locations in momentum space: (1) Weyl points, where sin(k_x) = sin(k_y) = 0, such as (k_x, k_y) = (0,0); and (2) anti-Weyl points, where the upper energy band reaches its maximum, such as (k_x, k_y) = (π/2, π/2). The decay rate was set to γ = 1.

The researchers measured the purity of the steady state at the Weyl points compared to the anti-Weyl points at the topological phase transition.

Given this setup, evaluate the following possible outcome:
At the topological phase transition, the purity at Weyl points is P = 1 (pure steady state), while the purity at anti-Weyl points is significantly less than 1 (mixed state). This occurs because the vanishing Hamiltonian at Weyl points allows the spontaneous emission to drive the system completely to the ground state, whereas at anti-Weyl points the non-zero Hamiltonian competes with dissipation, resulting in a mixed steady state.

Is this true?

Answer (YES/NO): YES